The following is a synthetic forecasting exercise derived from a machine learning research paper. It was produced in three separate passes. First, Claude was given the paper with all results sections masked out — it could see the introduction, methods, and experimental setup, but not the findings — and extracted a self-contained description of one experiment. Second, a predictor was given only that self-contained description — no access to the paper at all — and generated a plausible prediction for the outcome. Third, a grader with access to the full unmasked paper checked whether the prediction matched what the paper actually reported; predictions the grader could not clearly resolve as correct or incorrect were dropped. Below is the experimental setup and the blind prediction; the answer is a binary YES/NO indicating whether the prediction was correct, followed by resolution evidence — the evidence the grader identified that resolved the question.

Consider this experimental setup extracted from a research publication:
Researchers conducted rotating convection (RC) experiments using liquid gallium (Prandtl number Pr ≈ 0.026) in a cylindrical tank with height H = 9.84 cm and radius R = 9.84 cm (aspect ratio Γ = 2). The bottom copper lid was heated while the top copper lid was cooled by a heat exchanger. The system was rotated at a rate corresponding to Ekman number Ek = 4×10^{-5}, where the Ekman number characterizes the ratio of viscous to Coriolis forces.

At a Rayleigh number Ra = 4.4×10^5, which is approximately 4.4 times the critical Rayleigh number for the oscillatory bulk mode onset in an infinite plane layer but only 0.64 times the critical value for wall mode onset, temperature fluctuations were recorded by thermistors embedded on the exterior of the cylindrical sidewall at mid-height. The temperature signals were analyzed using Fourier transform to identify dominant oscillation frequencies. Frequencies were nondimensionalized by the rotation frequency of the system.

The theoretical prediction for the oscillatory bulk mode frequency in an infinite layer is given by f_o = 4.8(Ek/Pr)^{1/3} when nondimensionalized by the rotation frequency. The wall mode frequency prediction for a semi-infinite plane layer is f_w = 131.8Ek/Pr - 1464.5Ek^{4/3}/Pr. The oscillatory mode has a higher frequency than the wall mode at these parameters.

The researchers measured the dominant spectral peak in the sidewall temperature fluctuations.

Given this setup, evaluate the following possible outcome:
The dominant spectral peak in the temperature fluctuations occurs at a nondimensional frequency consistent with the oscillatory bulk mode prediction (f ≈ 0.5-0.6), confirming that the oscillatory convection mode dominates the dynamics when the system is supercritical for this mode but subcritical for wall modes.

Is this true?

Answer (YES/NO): YES